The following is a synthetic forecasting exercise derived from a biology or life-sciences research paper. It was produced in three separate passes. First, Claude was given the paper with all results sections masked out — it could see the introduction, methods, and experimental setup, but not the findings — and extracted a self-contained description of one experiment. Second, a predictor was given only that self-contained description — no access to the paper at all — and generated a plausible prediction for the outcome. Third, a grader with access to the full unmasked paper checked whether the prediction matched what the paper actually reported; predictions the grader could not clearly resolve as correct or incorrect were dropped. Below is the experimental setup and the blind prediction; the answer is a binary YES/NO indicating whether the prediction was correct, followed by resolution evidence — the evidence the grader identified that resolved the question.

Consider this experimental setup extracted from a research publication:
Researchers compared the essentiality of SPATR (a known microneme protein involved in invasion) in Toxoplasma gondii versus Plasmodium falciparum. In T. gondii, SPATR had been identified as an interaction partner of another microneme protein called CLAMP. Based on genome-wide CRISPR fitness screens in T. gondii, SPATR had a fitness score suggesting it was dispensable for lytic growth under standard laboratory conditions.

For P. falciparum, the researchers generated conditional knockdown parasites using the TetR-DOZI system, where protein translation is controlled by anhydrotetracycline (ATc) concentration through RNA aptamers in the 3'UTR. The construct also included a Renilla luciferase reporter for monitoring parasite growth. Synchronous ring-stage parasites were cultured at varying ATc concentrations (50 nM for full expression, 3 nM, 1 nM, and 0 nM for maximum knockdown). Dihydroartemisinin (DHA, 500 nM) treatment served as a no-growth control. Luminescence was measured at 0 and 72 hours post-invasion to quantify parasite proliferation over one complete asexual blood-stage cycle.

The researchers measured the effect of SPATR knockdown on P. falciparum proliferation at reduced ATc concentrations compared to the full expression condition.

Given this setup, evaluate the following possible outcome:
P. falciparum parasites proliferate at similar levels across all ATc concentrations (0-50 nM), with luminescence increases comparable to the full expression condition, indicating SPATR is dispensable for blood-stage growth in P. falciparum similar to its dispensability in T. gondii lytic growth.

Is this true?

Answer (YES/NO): NO